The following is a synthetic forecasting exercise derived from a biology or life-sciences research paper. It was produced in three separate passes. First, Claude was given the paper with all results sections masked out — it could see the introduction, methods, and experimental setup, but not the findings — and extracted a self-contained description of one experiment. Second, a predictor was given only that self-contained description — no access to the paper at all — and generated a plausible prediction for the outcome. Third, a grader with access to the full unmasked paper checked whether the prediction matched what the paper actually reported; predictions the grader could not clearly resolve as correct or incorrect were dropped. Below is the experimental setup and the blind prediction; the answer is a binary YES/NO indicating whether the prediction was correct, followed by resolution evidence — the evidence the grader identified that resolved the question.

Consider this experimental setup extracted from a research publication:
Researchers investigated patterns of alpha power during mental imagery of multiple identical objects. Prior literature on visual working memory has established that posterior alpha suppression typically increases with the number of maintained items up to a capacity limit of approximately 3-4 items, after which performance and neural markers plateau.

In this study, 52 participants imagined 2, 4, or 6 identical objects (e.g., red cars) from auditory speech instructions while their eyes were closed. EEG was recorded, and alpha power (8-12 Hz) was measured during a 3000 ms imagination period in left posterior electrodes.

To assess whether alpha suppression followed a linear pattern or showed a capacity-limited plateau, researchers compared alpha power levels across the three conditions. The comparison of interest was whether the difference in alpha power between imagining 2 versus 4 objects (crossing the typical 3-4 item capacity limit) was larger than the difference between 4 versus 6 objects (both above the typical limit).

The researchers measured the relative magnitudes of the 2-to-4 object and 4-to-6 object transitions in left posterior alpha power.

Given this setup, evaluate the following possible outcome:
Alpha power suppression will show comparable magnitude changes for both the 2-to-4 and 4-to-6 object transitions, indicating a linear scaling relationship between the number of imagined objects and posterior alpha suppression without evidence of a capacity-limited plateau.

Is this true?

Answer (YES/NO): NO